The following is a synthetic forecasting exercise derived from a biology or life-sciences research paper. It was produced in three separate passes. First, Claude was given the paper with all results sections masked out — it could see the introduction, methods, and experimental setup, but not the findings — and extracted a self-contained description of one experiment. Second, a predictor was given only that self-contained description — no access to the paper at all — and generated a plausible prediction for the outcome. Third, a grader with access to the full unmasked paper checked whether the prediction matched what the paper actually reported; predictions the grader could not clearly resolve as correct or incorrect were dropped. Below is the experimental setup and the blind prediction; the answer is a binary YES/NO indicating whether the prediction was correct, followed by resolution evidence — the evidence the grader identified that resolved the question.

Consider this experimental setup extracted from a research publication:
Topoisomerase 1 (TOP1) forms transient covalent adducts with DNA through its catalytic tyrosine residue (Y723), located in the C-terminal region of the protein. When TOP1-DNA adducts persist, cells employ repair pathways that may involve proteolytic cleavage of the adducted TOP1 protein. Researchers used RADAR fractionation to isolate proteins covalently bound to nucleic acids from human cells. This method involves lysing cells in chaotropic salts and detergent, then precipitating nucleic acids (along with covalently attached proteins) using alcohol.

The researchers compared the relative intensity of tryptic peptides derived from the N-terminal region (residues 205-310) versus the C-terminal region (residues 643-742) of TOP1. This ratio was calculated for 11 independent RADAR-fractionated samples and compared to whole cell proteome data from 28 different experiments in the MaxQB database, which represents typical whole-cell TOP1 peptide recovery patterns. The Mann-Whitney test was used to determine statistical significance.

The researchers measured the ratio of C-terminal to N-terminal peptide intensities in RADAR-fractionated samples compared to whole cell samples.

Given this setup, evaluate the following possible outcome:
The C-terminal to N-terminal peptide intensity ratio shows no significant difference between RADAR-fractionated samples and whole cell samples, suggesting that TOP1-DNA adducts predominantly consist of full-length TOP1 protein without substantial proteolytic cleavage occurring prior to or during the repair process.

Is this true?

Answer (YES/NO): NO